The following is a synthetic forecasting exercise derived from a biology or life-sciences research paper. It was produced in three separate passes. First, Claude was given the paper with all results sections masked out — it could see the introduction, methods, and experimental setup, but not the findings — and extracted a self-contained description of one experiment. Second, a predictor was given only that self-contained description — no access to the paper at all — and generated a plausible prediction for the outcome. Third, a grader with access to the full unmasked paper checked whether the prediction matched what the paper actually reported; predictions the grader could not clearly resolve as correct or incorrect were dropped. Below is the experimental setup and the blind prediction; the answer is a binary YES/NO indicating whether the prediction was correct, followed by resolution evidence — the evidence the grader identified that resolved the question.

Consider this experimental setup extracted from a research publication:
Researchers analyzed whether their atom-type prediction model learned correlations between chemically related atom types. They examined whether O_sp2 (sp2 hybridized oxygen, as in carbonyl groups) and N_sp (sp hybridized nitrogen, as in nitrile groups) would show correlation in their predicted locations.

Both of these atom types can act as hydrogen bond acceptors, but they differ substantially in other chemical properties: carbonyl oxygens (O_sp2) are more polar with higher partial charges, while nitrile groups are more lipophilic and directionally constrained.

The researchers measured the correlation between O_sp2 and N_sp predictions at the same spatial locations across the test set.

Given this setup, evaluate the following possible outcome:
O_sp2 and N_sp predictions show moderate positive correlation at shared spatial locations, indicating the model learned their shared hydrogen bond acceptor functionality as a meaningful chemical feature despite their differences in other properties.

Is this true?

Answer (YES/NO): YES